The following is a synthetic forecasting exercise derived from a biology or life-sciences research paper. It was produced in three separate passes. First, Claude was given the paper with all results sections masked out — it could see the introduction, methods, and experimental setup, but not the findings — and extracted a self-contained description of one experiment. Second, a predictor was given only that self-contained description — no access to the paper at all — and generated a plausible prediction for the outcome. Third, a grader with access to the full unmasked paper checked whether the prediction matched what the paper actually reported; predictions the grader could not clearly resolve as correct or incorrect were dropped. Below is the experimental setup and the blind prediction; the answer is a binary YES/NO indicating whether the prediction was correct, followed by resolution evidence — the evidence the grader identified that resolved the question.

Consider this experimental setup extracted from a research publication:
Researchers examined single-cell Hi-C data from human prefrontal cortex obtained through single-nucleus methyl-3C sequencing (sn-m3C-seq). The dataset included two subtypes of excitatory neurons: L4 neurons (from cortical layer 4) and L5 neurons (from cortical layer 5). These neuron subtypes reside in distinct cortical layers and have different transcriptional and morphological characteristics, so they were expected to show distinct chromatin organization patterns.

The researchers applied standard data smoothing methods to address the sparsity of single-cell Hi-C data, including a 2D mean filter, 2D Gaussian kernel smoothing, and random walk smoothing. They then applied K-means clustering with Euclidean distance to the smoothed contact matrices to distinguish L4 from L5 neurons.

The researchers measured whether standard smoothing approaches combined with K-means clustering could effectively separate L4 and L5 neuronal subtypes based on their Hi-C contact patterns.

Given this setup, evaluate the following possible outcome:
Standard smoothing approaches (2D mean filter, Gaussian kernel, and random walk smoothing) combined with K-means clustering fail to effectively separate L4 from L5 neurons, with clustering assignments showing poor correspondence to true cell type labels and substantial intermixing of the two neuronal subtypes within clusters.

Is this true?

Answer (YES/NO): YES